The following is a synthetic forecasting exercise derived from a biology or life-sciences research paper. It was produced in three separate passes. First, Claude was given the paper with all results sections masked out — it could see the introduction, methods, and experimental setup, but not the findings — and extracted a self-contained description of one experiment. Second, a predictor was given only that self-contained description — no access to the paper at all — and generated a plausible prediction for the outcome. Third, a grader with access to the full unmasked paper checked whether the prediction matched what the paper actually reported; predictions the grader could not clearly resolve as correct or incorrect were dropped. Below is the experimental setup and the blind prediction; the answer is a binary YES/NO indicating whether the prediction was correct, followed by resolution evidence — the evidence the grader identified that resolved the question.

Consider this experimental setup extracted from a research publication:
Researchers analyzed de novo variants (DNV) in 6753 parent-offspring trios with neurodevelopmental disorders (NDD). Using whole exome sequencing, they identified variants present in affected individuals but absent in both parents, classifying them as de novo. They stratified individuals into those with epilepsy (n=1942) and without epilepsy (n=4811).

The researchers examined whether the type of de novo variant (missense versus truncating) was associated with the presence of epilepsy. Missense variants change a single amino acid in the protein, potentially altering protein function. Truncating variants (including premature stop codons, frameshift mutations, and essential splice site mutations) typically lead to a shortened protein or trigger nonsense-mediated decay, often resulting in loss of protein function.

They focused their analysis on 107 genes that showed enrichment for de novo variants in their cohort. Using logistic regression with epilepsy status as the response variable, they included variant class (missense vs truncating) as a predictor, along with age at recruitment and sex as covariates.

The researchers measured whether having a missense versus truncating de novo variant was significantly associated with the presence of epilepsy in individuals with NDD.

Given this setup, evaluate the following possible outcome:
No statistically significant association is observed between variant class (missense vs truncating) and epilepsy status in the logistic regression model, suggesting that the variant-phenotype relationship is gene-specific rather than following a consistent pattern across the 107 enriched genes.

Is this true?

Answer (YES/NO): NO